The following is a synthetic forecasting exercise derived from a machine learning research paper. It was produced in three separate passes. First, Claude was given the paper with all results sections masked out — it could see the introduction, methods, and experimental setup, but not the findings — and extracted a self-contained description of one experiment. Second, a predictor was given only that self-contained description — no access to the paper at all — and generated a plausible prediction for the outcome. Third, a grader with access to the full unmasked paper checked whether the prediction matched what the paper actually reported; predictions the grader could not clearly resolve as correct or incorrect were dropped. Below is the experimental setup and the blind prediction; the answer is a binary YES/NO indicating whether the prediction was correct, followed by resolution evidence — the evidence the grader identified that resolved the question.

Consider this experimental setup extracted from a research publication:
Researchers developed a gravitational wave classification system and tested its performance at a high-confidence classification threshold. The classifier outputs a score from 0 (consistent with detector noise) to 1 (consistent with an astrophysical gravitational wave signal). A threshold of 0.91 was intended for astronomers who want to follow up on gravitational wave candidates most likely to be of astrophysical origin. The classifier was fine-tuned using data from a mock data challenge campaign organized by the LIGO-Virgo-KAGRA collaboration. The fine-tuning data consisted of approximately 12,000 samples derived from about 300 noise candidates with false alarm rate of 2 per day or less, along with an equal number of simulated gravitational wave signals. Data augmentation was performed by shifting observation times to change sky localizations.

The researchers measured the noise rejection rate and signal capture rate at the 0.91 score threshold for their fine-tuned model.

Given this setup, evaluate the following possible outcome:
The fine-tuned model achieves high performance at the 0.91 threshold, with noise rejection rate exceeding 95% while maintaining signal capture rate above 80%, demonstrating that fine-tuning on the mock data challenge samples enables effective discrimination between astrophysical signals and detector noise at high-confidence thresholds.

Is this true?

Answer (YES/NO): NO